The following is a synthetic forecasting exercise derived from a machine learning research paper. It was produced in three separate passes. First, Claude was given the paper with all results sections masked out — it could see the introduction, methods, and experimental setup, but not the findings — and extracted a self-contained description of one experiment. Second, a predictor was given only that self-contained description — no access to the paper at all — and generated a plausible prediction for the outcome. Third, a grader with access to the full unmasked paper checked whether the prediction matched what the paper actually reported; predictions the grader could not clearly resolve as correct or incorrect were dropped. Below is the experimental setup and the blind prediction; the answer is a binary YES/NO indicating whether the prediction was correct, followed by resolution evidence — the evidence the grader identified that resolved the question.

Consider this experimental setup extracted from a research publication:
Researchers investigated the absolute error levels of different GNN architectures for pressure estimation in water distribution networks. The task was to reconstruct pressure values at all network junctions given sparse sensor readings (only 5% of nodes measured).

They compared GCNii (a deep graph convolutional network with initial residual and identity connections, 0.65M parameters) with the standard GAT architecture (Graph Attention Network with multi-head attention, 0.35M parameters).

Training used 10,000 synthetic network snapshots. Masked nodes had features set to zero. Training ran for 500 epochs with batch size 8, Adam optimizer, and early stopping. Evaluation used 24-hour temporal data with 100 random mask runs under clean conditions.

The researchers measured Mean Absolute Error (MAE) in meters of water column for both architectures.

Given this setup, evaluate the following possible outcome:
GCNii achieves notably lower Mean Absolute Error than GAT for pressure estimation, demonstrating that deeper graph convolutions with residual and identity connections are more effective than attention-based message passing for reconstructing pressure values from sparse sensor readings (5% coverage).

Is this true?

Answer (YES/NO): NO